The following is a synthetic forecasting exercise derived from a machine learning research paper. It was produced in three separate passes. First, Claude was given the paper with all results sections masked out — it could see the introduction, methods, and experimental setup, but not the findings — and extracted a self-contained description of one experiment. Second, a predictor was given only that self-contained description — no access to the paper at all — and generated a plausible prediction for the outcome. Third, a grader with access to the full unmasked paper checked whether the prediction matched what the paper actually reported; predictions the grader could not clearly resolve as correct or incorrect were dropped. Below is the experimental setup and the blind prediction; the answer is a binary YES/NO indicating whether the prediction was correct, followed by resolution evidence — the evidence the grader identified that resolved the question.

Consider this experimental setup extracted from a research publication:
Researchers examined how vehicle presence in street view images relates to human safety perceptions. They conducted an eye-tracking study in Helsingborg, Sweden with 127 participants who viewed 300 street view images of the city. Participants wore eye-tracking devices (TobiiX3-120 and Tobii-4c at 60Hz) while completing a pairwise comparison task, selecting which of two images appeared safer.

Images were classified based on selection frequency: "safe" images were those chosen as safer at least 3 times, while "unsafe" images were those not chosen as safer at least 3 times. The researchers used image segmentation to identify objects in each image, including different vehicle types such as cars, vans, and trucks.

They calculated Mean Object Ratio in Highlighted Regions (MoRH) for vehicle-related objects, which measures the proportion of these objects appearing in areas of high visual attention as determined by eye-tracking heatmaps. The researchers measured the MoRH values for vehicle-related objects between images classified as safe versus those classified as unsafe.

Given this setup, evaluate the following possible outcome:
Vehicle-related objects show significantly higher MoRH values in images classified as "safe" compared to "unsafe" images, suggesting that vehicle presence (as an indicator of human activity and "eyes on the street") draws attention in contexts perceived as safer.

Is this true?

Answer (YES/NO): NO